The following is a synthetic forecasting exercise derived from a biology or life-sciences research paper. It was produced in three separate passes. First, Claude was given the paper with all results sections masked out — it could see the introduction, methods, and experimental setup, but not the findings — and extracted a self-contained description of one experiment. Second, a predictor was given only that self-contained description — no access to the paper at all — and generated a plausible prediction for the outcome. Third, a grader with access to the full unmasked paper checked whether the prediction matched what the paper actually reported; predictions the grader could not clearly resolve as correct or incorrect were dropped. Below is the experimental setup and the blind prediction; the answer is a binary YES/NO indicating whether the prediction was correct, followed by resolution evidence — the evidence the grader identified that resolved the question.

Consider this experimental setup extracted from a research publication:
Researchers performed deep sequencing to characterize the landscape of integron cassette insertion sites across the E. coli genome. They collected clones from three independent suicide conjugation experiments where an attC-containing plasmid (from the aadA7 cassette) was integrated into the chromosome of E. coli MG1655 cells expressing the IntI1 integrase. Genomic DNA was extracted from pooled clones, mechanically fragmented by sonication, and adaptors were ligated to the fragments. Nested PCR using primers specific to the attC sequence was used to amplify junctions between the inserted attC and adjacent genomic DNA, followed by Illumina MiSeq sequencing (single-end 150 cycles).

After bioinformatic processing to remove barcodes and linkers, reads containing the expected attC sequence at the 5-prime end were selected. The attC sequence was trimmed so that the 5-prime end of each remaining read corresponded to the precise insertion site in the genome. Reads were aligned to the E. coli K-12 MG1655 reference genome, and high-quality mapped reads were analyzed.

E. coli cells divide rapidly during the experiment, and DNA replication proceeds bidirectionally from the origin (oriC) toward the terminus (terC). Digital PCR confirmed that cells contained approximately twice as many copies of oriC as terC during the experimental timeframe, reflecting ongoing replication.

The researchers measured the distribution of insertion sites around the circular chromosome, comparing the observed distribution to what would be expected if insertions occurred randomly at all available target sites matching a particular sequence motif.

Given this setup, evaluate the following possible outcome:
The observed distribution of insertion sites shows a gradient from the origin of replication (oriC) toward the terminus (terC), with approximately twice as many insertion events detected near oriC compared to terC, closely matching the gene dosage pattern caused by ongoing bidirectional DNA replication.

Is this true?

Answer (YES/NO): YES